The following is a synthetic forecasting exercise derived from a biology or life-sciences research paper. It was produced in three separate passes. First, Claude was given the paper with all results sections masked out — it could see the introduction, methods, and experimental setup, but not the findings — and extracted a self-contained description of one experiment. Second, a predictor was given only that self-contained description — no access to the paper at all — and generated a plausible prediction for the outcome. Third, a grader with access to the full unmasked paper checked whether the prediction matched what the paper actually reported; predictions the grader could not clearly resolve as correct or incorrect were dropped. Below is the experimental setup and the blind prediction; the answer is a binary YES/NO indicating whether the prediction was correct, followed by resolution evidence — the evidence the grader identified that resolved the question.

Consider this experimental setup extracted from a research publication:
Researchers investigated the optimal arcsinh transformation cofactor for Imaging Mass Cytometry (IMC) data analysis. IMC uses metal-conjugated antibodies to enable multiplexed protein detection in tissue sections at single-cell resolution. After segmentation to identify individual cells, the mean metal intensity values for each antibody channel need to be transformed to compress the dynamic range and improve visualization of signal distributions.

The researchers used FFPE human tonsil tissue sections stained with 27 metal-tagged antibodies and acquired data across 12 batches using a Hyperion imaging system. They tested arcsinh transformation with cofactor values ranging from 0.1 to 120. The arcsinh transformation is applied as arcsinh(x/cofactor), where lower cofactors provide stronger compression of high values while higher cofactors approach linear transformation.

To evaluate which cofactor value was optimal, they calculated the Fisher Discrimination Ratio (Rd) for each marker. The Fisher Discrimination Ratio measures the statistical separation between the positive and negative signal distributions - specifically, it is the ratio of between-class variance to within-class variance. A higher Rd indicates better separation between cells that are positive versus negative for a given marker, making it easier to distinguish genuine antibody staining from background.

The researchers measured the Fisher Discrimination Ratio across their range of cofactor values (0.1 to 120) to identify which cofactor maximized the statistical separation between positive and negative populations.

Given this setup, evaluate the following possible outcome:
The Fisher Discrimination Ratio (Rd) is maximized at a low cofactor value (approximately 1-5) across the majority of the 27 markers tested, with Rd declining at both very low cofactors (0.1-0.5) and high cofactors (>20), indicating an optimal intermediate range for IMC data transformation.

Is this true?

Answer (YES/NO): YES